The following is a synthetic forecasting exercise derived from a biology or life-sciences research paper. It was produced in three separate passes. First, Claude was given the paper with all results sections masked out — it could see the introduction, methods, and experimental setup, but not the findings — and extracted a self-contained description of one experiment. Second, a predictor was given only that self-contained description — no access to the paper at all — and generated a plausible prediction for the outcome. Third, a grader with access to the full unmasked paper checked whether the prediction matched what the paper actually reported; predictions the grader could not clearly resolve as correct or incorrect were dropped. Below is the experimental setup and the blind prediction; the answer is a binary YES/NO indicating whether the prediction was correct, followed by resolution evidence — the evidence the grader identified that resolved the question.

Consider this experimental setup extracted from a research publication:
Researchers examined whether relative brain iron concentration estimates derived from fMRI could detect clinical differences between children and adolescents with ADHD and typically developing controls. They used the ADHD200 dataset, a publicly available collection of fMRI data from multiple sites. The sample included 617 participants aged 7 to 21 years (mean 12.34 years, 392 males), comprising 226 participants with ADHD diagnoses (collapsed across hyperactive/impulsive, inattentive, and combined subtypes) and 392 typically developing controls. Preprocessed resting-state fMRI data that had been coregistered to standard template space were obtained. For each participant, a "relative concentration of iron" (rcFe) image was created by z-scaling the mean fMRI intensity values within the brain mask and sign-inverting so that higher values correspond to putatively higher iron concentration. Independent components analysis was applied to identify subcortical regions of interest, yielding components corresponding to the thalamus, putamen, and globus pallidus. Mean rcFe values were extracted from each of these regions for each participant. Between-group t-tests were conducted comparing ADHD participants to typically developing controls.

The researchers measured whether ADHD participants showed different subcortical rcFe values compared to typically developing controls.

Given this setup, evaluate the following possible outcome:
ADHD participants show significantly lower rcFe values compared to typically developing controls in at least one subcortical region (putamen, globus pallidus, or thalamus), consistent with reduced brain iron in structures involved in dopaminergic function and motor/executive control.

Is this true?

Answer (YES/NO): YES